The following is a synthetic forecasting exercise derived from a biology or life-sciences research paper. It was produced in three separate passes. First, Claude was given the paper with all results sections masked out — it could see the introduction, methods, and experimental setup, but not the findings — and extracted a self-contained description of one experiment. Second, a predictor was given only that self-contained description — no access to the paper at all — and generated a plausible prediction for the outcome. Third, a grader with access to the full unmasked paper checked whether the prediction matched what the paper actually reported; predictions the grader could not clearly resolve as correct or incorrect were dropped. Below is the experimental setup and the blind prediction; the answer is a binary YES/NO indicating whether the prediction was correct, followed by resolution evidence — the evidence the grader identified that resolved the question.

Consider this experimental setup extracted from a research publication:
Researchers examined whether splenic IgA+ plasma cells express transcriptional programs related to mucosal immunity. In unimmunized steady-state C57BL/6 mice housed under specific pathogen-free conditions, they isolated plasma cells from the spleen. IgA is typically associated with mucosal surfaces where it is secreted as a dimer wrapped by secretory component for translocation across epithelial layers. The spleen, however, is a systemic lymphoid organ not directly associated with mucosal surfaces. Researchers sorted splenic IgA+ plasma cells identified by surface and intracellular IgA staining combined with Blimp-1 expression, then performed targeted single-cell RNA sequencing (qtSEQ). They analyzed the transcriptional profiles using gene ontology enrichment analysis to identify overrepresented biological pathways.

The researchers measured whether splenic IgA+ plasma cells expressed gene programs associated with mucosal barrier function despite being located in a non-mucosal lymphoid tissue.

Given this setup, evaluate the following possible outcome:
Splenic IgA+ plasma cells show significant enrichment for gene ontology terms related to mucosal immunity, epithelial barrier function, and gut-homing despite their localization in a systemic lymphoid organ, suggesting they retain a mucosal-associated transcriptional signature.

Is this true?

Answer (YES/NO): YES